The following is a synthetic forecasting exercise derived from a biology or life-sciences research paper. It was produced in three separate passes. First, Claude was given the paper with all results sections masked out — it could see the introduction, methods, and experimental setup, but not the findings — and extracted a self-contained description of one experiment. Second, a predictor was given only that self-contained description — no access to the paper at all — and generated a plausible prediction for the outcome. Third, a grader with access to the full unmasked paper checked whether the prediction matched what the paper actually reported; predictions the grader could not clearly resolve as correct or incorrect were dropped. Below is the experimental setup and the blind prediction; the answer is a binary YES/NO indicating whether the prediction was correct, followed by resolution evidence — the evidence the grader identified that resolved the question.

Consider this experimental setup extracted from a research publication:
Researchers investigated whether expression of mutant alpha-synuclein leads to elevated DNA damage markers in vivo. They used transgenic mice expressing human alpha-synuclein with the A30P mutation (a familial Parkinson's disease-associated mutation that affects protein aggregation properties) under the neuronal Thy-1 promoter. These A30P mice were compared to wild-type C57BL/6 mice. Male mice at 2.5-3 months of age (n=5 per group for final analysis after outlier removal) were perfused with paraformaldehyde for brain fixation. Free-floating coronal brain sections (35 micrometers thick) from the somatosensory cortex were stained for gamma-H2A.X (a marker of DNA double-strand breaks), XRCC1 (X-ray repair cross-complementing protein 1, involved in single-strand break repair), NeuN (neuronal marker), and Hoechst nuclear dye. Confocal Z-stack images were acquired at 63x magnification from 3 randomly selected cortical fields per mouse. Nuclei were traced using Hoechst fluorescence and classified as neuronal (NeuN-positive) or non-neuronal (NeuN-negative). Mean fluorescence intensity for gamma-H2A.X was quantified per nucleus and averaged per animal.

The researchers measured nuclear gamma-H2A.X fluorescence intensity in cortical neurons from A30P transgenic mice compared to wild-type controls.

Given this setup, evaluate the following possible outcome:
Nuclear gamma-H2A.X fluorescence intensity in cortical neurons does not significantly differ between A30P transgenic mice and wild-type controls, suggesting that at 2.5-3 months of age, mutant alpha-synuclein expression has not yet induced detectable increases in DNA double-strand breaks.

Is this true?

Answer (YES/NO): NO